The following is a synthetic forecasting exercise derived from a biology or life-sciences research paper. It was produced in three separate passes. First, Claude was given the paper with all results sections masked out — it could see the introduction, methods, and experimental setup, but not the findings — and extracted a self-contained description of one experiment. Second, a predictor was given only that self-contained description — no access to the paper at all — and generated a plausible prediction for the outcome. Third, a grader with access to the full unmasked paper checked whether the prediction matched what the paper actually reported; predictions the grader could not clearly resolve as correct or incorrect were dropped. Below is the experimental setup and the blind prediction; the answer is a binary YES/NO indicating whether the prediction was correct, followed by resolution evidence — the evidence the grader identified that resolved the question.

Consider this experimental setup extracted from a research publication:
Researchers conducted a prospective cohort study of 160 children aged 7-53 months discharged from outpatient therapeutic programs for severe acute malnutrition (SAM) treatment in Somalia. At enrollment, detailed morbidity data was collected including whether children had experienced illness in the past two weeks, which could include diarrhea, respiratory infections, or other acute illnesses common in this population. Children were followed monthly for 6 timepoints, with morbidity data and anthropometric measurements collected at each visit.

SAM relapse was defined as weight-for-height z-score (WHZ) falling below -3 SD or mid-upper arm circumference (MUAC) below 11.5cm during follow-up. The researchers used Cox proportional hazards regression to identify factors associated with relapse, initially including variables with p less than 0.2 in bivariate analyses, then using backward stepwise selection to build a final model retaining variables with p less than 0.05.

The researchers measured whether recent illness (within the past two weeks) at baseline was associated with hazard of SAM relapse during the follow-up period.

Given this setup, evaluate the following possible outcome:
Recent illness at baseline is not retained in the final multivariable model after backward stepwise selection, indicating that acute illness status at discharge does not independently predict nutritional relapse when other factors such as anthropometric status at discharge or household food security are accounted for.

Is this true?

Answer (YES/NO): YES